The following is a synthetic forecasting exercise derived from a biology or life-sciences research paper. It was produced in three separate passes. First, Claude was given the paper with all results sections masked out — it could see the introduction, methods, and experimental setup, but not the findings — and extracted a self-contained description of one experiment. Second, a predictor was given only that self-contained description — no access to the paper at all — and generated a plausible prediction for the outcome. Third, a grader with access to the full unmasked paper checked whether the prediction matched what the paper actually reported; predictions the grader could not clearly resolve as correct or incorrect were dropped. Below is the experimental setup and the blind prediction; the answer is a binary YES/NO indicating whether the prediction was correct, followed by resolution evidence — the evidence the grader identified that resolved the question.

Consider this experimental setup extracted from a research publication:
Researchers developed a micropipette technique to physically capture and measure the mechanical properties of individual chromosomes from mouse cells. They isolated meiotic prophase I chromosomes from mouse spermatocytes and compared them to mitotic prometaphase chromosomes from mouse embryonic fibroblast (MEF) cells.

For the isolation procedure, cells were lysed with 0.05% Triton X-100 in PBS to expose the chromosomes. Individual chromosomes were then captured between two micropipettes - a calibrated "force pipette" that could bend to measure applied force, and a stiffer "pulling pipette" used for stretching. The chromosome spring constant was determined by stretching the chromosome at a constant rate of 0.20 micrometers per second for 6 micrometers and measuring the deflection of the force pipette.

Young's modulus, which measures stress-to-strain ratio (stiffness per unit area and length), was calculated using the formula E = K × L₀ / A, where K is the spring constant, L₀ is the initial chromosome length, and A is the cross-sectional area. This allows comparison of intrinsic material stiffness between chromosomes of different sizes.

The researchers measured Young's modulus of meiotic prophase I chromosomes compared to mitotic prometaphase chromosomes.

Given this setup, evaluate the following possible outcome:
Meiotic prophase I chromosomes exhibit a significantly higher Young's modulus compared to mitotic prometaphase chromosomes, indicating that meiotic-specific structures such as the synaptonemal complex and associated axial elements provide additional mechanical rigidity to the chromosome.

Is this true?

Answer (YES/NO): NO